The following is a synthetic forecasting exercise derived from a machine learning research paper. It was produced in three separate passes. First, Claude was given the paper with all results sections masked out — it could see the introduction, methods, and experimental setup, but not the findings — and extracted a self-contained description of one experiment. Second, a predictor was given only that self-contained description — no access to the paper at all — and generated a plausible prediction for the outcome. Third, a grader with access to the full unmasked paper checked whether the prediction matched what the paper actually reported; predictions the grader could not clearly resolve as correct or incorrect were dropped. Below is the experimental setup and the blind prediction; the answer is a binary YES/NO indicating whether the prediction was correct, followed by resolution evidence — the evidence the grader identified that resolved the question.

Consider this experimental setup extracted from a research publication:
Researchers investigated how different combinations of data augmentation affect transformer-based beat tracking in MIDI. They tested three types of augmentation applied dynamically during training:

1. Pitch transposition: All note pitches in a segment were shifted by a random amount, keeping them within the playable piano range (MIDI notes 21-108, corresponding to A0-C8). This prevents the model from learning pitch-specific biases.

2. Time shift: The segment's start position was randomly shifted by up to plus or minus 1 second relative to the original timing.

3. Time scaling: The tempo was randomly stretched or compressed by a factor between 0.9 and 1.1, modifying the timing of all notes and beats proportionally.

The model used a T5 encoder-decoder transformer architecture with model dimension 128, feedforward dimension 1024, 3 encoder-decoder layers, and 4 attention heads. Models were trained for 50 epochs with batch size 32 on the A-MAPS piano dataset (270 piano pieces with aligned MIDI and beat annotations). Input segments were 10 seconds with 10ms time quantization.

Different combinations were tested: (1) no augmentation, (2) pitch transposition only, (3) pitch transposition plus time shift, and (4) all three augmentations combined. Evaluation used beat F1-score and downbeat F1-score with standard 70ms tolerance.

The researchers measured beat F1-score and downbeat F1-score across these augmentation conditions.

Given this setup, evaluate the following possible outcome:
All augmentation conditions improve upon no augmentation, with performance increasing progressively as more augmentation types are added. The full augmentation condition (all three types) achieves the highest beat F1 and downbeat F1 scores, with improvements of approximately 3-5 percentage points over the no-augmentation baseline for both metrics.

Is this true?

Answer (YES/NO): NO